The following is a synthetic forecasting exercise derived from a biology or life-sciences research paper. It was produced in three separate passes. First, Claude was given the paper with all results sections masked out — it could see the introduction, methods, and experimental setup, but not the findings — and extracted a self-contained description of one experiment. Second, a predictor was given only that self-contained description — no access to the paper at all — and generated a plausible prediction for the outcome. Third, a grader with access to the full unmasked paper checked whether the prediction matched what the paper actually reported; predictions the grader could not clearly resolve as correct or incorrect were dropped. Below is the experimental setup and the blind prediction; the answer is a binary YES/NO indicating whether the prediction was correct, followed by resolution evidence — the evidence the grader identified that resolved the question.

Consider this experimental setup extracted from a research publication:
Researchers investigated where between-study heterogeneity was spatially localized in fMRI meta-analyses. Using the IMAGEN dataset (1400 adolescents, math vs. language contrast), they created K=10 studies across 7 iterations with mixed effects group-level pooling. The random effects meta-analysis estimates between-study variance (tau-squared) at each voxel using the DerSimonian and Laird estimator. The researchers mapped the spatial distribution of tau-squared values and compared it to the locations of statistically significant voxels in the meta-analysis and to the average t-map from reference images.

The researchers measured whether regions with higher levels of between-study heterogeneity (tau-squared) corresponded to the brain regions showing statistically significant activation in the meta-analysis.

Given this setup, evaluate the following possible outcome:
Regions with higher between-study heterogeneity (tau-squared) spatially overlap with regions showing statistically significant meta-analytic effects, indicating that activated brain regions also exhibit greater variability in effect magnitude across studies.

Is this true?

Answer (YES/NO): YES